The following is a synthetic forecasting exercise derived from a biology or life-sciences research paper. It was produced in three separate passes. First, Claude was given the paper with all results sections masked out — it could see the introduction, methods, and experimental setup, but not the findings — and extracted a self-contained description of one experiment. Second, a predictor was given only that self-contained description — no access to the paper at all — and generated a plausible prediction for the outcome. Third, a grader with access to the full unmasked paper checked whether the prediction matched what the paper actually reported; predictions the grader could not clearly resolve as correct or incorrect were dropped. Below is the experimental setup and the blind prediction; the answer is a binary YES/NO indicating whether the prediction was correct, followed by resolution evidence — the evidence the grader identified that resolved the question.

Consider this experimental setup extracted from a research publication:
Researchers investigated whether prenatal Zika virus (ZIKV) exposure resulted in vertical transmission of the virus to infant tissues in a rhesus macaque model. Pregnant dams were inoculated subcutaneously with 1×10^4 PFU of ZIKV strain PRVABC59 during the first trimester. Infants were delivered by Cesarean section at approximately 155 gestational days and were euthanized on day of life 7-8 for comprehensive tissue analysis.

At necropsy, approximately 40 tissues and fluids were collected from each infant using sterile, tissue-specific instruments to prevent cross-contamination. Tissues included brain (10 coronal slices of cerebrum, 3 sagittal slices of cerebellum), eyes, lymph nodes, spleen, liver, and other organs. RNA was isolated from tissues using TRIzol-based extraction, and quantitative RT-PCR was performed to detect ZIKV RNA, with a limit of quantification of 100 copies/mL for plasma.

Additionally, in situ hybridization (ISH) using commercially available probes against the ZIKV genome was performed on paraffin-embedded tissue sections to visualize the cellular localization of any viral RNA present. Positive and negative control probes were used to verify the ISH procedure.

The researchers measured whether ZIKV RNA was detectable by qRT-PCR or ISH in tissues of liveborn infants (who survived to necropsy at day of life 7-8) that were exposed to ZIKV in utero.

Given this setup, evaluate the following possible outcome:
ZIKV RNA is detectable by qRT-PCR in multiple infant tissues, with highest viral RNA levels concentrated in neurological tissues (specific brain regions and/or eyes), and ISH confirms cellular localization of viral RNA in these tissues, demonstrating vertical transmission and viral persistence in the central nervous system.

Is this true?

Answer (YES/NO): NO